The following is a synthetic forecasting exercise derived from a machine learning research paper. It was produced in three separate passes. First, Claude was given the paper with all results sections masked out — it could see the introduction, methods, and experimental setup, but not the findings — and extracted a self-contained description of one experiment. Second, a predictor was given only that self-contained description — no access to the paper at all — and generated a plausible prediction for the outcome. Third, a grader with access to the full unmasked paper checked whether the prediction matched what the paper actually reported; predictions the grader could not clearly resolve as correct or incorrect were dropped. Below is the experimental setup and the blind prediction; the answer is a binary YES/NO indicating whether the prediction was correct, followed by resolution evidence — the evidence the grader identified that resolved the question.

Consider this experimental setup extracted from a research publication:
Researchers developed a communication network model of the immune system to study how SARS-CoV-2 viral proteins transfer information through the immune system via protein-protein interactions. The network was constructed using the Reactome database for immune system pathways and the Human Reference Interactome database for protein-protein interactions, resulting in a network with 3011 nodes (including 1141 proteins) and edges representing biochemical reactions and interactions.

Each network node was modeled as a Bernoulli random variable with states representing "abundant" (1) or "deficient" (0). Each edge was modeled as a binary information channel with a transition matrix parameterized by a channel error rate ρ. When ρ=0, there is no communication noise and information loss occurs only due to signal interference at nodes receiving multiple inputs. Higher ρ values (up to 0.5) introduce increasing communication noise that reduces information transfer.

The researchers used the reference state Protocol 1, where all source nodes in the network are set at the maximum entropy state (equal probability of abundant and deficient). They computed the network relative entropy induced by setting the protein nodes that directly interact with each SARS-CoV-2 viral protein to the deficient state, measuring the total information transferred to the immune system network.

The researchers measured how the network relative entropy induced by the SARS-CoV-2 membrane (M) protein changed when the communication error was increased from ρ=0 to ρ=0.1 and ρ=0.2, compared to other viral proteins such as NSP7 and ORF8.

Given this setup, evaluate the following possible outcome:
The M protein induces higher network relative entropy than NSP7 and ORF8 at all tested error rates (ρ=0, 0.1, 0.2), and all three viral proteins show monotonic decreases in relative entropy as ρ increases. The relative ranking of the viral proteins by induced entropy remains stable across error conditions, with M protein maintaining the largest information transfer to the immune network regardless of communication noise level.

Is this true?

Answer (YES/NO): NO